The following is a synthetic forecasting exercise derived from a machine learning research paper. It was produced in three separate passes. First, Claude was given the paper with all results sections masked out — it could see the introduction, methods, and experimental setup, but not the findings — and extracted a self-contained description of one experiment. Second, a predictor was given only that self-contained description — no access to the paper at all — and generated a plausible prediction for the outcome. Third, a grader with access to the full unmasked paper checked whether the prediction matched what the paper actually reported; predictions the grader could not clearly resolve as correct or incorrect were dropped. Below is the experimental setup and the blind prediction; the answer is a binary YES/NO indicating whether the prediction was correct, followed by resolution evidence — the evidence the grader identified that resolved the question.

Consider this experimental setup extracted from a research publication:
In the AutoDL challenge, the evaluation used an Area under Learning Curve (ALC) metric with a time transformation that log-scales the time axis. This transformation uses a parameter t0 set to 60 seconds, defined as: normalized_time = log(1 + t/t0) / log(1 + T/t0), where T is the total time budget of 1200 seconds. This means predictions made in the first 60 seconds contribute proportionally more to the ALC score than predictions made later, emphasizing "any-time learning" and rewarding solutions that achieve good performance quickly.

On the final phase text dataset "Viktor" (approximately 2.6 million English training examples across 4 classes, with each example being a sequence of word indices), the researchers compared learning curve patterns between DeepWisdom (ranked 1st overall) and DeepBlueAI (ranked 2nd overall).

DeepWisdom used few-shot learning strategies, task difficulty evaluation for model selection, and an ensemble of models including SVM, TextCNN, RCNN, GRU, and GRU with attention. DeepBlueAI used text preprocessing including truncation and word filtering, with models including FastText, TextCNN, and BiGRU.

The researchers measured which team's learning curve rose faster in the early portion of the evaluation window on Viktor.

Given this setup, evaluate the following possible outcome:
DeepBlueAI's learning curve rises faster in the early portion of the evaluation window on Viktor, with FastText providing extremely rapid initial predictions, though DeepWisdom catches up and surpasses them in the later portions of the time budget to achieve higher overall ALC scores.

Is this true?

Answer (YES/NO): NO